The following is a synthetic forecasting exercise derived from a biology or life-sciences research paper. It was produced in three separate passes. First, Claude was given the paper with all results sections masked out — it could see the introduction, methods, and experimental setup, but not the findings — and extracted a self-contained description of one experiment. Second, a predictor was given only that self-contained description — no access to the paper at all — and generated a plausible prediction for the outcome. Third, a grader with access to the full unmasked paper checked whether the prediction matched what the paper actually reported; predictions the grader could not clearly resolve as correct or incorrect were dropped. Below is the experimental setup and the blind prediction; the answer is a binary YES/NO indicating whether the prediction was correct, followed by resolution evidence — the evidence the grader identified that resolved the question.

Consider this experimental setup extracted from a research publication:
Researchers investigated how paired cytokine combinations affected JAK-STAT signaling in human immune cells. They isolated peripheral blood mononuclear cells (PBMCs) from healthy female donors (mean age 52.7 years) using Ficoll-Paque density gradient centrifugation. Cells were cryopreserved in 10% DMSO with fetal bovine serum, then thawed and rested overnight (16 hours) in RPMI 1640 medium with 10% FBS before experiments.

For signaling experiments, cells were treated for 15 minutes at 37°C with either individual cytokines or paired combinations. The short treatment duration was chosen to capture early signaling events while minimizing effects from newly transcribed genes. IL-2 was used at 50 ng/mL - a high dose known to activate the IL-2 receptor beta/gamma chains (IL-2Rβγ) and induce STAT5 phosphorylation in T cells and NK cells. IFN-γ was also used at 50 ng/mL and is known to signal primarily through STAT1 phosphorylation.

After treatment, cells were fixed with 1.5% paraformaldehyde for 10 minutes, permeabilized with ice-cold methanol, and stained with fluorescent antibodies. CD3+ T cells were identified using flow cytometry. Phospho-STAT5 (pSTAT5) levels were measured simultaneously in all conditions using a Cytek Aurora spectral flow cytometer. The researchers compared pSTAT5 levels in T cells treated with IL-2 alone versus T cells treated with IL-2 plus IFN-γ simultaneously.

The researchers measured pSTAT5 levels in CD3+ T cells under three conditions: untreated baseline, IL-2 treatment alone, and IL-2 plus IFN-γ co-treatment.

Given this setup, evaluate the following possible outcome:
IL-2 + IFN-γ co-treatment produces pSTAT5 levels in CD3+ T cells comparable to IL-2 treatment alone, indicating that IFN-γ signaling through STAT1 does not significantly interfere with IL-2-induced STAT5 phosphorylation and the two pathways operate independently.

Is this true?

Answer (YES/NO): NO